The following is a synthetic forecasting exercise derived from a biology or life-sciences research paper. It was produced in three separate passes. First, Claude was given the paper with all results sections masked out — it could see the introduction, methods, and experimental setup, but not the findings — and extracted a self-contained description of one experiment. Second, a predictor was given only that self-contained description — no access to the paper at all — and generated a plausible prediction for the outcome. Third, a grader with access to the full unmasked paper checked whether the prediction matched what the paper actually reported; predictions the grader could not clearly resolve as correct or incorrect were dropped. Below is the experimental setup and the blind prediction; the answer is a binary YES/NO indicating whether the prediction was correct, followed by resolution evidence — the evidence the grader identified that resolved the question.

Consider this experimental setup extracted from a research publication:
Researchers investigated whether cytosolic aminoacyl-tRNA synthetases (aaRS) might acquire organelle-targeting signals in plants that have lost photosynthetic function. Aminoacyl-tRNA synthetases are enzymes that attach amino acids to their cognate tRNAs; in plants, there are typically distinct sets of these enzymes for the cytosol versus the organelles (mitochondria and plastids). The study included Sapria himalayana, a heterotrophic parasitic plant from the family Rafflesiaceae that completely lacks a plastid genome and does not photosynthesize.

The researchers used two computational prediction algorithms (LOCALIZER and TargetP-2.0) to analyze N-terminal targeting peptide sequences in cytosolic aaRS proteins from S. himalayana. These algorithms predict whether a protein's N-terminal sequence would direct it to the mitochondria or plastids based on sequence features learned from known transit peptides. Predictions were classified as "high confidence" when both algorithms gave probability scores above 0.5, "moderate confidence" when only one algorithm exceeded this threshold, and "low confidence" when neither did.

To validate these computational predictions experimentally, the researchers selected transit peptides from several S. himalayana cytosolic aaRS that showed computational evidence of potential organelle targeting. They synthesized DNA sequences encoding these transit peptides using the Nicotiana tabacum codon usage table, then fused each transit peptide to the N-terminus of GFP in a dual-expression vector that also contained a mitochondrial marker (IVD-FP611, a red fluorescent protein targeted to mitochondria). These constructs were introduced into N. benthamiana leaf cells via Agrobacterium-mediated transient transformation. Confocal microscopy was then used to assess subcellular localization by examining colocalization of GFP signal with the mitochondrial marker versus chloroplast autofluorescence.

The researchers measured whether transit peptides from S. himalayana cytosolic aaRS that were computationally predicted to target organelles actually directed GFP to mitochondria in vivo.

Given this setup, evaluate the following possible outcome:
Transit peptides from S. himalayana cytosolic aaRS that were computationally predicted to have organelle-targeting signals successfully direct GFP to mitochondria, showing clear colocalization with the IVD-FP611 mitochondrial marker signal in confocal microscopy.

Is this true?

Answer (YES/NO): NO